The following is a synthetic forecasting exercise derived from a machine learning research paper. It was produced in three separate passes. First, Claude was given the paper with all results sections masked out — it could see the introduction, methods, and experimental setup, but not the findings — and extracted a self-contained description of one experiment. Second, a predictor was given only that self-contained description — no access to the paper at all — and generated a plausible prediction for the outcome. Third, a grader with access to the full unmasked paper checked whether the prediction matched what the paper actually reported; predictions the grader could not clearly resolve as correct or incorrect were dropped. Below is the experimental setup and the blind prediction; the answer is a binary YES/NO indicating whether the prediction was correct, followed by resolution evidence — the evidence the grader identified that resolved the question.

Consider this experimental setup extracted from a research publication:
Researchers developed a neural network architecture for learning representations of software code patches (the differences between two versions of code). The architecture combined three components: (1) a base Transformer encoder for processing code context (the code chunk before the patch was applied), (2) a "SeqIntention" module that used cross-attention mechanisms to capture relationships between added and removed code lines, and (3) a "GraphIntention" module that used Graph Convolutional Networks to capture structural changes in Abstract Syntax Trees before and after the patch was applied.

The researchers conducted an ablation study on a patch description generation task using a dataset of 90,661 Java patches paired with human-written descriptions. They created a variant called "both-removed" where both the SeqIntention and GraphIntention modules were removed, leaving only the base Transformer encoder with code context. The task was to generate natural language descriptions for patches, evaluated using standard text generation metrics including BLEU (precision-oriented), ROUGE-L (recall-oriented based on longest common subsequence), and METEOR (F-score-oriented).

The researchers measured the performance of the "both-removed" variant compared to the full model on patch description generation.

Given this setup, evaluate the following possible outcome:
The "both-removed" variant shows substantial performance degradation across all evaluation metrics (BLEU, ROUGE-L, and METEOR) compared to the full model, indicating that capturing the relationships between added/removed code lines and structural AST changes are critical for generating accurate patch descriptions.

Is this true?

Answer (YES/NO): YES